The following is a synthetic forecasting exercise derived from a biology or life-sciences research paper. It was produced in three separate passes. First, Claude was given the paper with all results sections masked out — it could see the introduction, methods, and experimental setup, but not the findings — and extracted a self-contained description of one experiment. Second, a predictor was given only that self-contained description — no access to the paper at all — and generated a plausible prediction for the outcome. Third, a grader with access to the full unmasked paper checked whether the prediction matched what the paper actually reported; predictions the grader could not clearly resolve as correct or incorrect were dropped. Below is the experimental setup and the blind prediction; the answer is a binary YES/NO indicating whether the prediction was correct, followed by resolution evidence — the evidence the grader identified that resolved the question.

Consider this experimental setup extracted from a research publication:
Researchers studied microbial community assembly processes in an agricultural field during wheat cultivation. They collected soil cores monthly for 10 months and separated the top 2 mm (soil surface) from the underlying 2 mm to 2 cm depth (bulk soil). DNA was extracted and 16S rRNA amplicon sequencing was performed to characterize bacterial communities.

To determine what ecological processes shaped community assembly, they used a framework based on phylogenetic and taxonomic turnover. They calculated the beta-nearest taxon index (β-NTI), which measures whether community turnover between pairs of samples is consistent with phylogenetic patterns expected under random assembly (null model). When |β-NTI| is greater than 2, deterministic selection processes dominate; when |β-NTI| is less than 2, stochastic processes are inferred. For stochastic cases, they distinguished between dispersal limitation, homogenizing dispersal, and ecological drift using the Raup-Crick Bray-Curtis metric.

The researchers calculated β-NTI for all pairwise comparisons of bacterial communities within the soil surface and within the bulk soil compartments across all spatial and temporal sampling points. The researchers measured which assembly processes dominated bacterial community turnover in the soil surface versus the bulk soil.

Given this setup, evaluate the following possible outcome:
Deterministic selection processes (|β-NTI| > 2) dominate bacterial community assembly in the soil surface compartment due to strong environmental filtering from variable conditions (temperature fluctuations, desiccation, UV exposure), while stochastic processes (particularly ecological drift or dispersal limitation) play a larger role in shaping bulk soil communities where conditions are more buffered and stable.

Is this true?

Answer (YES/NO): NO